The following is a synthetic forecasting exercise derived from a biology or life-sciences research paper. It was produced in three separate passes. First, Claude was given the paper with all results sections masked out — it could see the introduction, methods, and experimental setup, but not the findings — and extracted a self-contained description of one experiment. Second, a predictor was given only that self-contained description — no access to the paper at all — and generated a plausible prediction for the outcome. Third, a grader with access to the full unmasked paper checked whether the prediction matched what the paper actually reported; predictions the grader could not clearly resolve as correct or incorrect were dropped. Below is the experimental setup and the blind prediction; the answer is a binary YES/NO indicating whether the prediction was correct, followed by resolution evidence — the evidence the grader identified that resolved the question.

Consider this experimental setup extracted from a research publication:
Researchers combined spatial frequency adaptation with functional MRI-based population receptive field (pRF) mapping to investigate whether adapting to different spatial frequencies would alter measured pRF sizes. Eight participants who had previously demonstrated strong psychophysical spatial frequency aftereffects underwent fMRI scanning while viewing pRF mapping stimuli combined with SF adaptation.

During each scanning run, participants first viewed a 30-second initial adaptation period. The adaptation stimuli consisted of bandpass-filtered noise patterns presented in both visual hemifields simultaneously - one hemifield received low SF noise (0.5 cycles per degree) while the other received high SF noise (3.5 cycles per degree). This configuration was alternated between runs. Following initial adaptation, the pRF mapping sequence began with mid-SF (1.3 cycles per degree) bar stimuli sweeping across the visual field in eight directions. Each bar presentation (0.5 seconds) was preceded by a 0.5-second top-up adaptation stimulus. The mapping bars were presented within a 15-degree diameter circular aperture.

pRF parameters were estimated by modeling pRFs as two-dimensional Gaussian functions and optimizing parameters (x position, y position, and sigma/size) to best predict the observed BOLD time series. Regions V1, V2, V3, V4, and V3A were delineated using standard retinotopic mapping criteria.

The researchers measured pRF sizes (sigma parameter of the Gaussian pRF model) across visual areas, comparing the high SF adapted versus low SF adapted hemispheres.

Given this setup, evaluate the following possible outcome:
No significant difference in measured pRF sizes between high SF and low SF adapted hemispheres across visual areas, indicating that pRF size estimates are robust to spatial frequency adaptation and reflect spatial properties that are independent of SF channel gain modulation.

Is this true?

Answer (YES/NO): NO